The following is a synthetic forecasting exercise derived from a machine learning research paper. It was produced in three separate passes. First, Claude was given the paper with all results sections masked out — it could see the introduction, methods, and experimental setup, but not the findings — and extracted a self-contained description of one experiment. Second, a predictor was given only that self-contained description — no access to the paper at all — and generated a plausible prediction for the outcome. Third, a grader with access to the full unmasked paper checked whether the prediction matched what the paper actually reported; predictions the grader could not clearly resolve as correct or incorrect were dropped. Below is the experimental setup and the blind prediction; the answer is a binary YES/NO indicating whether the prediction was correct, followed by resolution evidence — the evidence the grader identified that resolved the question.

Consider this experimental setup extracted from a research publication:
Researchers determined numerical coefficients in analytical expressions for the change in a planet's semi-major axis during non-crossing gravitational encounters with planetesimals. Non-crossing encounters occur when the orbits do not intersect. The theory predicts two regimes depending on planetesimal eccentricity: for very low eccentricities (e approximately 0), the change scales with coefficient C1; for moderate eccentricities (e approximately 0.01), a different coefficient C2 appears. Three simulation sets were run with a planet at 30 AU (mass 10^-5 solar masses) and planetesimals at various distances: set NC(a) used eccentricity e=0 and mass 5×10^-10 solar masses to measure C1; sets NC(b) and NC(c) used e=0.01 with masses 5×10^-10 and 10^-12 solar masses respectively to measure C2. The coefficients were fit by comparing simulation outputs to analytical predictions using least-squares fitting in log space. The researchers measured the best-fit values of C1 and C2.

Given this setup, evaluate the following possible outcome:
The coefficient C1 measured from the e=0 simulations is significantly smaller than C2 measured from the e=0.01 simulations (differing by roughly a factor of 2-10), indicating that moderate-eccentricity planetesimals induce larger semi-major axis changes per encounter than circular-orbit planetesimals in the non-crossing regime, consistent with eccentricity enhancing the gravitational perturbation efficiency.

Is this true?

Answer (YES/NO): NO